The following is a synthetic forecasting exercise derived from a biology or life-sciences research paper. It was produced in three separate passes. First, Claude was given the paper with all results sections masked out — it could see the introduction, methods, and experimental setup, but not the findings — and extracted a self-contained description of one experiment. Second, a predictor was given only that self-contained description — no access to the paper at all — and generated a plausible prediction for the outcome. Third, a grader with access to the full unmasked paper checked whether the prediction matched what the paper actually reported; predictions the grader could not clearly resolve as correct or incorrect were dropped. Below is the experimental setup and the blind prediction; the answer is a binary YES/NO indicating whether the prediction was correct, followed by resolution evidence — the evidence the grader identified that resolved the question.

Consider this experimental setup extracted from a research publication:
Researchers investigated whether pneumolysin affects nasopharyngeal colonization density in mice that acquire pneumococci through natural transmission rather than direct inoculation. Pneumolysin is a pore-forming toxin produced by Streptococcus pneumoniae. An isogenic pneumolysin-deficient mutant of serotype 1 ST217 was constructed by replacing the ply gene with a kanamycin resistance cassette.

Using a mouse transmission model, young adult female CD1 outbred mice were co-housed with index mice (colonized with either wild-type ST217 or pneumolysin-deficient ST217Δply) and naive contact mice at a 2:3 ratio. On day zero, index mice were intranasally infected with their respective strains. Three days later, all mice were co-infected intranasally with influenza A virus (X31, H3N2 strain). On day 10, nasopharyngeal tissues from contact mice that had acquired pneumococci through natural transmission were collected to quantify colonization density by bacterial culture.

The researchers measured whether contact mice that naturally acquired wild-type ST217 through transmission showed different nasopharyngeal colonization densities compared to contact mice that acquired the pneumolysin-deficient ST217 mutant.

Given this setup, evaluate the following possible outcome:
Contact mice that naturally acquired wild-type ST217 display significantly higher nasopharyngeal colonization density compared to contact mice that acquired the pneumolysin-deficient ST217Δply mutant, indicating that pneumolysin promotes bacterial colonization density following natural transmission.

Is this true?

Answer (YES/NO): NO